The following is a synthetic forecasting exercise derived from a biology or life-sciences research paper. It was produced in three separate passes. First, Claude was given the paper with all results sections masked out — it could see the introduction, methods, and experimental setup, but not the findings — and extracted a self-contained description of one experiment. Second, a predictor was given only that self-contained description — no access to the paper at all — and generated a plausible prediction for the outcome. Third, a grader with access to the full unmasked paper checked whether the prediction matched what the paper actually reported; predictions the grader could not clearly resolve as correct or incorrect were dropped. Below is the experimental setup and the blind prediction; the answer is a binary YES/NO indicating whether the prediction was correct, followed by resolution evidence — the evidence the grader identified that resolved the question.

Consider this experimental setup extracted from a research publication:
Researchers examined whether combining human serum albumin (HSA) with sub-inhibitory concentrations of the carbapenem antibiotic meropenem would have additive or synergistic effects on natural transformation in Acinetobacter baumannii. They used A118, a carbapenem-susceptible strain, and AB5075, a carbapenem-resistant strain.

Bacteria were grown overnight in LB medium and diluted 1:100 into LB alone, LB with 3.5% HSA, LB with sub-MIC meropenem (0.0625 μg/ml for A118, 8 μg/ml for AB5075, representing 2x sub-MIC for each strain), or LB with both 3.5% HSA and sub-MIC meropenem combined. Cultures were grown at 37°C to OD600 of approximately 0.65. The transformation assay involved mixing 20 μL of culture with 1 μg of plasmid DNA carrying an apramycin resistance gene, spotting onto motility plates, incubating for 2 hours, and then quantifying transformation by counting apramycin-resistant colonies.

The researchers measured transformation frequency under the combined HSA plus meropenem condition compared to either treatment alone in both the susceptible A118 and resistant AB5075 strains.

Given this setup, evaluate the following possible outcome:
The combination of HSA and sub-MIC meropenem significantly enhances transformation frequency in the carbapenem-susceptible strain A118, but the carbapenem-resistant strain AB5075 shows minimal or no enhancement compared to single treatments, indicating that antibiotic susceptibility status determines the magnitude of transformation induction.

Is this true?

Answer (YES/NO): YES